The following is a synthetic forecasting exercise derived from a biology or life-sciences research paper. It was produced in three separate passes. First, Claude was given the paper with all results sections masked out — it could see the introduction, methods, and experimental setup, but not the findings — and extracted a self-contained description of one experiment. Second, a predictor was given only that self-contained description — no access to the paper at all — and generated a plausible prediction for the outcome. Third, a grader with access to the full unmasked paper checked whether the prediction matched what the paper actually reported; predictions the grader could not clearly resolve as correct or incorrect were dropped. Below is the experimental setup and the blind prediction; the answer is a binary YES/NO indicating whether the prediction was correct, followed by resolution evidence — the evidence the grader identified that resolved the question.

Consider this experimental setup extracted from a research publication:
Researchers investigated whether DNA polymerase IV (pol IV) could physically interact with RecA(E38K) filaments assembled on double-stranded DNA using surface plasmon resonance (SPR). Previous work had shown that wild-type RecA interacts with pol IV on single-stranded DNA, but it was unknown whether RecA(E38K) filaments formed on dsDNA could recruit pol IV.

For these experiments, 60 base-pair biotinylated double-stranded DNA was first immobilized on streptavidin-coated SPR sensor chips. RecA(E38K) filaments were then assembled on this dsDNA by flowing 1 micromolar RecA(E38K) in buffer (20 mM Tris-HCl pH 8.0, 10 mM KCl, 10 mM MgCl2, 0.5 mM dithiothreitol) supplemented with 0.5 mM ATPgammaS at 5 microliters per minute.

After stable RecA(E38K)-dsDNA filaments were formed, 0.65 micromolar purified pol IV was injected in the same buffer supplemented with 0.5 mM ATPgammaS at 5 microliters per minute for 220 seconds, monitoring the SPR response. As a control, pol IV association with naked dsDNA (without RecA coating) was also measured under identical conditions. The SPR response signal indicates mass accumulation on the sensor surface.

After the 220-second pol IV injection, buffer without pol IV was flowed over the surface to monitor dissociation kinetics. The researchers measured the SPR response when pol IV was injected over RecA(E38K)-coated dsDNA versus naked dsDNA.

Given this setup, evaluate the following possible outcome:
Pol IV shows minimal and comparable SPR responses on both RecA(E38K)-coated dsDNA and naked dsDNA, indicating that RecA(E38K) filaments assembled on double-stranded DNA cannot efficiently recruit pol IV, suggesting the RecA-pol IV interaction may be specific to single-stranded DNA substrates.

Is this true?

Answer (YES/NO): NO